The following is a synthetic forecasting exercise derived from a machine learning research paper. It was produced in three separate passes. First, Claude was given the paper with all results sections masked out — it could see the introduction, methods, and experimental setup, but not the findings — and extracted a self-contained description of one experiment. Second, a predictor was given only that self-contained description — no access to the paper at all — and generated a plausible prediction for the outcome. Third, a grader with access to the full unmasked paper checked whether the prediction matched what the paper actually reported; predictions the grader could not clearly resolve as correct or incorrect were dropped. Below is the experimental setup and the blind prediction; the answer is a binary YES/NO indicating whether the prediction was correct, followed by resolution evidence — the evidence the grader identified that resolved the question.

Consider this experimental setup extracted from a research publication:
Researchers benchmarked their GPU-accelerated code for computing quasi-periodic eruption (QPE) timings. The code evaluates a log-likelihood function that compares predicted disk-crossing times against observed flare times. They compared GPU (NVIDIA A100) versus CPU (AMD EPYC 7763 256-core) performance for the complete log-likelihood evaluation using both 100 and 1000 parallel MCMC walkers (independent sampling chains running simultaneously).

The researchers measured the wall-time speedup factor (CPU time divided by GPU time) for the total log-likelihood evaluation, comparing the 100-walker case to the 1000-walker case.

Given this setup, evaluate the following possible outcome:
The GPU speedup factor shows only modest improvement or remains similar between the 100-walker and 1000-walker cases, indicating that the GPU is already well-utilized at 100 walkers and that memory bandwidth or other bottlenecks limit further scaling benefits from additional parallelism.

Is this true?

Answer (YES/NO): NO